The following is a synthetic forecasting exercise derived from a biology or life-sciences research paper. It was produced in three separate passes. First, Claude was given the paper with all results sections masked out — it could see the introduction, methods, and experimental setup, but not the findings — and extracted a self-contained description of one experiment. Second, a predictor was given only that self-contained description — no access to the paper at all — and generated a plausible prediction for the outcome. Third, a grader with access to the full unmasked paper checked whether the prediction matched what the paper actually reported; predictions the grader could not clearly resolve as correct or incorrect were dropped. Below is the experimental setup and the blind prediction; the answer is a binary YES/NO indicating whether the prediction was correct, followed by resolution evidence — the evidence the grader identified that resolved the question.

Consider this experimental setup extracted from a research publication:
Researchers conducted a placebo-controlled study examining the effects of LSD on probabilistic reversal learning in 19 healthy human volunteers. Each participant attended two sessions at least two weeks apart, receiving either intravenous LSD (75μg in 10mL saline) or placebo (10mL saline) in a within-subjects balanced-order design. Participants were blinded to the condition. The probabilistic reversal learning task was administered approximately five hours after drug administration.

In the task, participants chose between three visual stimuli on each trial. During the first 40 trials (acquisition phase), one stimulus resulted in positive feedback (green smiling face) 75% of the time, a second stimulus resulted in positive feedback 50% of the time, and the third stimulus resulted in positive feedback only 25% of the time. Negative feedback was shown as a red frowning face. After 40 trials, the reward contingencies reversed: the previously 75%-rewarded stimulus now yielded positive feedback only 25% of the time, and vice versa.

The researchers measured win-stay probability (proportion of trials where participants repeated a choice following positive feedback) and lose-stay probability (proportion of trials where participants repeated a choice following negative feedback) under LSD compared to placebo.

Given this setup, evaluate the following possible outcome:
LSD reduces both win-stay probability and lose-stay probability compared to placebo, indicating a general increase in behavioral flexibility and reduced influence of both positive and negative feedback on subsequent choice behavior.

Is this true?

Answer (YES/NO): NO